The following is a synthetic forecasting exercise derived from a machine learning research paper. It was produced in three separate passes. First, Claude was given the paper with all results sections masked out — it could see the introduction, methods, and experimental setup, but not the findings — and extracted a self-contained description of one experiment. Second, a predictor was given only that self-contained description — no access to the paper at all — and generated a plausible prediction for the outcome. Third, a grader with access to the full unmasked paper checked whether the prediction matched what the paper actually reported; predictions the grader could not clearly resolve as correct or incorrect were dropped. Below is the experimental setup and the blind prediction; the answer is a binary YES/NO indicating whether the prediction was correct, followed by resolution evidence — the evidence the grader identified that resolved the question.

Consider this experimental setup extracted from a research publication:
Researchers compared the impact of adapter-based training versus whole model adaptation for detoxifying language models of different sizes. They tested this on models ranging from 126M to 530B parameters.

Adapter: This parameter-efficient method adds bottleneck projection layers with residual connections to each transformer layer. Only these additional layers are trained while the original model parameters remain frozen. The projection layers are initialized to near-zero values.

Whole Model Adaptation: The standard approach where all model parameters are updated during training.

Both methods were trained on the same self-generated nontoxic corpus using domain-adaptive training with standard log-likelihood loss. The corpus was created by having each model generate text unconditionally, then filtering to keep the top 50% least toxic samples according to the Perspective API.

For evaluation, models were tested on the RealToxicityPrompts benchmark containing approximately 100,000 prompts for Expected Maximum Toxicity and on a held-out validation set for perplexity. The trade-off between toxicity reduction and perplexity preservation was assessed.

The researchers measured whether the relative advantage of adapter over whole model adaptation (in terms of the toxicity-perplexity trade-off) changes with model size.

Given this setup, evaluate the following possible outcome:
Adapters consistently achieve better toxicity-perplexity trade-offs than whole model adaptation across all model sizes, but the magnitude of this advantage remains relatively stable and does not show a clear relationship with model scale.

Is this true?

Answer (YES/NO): NO